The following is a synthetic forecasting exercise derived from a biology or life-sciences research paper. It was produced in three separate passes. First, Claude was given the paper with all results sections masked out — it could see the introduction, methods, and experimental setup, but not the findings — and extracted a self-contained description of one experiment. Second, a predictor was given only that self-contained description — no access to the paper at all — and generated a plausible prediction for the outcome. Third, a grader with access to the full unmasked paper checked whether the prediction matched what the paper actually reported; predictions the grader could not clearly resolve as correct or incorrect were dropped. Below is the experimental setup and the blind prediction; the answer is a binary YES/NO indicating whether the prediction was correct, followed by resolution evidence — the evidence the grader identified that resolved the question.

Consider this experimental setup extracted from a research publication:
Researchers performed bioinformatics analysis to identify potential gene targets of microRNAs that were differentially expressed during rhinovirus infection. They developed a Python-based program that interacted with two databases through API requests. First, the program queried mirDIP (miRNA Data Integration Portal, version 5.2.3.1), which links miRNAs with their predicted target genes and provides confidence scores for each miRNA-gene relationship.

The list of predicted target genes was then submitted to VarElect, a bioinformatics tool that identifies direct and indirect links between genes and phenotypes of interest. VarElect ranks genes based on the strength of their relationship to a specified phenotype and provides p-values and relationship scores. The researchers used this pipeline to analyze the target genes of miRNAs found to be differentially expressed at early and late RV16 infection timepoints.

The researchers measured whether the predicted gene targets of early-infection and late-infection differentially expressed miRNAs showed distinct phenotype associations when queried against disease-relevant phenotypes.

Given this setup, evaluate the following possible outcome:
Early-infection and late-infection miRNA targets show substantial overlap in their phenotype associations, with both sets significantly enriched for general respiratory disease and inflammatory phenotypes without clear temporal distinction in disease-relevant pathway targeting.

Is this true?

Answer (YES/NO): NO